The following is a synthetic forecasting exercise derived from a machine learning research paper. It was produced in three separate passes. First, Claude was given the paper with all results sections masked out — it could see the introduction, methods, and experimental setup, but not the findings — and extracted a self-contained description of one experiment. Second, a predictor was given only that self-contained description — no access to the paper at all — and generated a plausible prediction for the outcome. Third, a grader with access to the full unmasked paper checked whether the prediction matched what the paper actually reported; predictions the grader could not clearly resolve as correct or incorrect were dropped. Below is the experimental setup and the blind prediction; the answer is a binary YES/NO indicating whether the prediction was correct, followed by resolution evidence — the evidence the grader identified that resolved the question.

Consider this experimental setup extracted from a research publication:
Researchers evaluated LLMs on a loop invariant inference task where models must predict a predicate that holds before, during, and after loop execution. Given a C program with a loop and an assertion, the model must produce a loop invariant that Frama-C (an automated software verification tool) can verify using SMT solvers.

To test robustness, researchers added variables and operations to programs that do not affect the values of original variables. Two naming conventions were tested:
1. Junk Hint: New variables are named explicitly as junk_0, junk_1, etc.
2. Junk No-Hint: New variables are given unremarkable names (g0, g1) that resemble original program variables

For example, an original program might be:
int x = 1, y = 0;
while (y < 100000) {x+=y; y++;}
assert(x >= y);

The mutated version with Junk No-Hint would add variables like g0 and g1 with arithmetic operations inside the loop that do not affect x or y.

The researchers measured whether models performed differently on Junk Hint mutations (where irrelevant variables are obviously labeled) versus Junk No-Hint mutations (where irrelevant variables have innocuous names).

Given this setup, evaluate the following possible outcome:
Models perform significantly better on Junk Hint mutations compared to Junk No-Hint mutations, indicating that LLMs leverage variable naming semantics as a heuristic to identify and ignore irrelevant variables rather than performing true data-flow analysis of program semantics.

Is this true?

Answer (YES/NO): YES